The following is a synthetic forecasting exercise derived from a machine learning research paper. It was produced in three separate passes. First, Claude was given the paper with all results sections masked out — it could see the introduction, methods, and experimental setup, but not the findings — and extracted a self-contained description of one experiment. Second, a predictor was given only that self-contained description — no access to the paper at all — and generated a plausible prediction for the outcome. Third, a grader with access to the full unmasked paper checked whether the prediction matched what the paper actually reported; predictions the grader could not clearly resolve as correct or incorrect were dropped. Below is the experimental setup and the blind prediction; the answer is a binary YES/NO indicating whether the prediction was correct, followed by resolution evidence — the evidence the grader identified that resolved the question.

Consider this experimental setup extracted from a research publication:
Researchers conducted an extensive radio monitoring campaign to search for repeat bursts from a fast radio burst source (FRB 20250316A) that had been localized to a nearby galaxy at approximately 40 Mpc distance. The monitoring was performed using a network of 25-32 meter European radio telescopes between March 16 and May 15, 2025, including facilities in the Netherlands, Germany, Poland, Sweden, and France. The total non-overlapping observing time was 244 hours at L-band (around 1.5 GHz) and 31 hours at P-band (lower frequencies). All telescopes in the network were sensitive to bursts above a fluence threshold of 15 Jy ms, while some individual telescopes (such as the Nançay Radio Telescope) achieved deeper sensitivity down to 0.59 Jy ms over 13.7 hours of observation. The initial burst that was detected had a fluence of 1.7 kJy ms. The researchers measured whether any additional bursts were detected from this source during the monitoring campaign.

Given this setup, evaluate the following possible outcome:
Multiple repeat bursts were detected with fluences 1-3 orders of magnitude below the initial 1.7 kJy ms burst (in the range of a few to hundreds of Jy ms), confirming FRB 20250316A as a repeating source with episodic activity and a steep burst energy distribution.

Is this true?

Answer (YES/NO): NO